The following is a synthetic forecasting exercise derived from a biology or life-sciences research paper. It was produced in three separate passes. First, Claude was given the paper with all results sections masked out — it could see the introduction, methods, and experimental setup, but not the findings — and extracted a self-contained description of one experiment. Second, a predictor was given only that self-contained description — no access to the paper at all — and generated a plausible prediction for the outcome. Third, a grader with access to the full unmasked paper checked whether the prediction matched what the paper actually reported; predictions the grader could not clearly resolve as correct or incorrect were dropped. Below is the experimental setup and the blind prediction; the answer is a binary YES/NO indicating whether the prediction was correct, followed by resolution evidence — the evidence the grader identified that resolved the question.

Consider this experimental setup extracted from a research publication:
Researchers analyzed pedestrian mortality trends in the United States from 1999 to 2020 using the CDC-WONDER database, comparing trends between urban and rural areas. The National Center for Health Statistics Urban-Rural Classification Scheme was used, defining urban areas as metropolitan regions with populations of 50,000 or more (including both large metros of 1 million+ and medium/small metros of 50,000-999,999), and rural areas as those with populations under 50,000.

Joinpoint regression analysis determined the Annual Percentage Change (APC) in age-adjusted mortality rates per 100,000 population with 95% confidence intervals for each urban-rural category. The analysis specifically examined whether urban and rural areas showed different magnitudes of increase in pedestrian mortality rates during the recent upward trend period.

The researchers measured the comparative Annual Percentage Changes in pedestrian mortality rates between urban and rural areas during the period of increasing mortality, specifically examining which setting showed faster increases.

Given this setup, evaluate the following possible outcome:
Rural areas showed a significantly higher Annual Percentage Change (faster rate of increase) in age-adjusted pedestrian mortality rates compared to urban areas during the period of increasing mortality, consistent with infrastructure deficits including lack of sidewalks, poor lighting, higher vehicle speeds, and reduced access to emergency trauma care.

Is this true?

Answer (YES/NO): YES